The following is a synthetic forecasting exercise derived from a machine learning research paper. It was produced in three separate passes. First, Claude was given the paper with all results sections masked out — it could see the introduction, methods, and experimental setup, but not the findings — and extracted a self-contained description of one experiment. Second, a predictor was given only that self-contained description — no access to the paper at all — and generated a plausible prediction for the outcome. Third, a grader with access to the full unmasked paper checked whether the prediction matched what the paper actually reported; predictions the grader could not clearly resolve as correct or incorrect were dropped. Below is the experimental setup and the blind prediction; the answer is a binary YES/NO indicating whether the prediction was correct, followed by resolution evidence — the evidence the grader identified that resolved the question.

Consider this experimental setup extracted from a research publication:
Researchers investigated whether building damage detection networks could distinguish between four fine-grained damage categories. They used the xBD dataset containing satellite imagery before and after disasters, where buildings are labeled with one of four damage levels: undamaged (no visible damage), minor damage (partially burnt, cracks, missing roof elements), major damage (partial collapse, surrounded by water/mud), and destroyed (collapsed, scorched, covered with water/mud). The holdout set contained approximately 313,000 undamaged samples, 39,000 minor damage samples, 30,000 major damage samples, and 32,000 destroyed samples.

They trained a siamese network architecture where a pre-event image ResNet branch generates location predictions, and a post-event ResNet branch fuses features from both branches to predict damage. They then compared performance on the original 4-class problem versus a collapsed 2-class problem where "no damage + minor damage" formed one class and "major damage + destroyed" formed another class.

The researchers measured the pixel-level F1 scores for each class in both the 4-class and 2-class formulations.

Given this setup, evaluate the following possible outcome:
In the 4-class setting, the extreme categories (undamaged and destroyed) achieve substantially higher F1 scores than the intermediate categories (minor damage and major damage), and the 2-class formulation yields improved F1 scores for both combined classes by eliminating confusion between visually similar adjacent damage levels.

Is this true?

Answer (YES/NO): YES